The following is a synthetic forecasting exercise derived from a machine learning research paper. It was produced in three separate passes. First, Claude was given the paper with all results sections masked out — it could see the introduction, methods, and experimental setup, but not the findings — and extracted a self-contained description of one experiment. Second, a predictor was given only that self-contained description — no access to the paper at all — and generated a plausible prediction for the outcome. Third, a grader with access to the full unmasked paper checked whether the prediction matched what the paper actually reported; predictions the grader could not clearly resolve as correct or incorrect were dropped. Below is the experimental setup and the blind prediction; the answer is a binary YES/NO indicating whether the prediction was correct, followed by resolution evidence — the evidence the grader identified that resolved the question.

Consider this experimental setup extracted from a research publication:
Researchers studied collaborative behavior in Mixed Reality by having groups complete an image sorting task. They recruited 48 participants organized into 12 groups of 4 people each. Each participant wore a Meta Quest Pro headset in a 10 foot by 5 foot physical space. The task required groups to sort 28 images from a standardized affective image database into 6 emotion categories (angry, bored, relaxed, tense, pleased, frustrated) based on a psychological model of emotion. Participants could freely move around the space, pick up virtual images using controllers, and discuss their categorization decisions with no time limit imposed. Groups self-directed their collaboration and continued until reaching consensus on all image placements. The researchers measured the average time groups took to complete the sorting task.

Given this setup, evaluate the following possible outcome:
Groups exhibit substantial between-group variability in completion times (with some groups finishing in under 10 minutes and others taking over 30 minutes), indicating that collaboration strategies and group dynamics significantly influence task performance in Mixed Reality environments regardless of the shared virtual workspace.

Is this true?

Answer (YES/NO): NO